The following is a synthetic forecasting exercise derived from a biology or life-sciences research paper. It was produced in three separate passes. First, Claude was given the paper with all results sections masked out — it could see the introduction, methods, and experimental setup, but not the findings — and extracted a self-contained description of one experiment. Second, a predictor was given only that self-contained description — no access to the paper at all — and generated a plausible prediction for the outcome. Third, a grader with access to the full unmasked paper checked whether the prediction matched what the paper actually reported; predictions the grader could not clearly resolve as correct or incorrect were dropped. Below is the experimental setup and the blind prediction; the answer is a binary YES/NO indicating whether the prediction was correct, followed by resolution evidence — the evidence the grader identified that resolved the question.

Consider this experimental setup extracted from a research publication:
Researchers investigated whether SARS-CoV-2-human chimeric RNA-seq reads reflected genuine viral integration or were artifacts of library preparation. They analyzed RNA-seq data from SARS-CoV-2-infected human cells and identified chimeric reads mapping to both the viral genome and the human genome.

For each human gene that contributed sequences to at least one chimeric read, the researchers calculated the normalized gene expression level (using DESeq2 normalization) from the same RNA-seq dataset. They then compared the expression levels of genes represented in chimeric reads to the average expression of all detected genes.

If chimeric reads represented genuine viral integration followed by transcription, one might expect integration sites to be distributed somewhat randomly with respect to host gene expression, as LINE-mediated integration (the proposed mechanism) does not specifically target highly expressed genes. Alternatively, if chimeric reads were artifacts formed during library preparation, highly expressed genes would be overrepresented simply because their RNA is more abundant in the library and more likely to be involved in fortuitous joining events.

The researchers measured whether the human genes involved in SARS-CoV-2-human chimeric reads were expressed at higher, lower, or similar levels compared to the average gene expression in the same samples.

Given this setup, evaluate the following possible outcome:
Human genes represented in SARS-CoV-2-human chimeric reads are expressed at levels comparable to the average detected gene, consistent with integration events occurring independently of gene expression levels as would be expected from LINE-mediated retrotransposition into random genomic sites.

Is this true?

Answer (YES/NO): NO